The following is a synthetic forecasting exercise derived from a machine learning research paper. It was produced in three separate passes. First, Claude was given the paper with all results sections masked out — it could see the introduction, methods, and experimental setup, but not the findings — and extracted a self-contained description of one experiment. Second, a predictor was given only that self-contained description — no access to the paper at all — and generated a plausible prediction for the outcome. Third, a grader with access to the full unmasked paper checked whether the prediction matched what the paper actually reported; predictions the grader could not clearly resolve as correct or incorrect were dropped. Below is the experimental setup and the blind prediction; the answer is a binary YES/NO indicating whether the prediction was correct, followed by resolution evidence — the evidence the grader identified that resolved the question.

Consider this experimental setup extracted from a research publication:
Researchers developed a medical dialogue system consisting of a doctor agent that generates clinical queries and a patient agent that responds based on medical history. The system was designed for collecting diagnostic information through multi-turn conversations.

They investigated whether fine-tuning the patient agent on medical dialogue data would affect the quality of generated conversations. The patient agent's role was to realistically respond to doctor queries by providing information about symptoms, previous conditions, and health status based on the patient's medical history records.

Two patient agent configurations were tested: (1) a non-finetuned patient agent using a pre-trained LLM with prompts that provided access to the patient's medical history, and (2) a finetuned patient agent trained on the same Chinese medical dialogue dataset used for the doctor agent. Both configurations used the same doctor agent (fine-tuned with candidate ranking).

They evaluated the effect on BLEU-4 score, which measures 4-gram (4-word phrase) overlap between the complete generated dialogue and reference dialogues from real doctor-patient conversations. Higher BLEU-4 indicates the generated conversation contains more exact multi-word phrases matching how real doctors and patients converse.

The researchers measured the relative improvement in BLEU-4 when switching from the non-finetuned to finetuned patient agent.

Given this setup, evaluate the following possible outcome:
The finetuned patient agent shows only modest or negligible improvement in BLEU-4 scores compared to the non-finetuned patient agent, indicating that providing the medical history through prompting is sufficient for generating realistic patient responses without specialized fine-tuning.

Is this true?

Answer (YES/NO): NO